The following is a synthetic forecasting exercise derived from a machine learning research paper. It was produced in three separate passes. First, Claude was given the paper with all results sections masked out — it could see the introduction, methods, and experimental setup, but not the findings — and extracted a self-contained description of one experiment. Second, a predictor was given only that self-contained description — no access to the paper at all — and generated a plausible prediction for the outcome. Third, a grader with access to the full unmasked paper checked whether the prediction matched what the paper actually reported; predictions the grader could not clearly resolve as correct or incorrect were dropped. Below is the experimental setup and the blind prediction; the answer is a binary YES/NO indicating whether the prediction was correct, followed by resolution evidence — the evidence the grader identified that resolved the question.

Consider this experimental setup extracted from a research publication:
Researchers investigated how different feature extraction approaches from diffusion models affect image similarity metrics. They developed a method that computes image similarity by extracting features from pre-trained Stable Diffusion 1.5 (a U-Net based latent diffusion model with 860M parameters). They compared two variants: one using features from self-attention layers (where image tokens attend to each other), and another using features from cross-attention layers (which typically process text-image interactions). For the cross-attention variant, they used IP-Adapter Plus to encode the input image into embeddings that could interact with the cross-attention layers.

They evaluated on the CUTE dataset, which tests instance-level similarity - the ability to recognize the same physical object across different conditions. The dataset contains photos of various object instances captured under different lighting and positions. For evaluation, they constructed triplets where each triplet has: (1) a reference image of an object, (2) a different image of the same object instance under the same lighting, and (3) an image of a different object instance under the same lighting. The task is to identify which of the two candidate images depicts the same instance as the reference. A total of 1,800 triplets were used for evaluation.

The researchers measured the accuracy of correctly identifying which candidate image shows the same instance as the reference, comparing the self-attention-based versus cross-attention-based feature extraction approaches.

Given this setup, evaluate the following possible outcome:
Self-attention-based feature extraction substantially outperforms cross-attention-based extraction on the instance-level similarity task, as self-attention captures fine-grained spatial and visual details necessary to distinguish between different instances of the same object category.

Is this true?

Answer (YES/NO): NO